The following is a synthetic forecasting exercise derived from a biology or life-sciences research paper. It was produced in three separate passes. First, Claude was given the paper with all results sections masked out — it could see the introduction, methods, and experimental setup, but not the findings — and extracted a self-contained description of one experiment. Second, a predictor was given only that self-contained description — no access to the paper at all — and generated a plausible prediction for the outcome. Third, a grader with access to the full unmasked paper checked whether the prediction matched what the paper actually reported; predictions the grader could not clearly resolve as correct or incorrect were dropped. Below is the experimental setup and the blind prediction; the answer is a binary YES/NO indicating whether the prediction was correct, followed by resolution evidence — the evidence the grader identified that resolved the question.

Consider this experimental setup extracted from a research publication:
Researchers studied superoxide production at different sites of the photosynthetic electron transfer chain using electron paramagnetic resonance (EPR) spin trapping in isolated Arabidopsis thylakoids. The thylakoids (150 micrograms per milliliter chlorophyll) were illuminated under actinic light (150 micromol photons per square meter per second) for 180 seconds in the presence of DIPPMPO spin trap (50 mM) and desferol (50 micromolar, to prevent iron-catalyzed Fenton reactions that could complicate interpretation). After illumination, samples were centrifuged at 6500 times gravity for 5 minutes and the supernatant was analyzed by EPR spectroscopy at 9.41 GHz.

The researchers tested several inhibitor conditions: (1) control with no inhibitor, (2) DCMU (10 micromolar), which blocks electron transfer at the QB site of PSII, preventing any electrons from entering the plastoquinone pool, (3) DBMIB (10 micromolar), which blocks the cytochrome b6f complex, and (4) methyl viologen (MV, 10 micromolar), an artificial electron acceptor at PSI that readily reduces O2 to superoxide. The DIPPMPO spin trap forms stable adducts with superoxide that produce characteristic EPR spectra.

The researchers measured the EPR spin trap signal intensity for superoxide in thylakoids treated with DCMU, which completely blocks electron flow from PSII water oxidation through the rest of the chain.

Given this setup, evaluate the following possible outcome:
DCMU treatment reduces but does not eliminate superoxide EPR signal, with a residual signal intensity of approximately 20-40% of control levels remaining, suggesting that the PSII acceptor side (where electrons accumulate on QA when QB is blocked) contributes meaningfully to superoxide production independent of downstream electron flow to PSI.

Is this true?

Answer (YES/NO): NO